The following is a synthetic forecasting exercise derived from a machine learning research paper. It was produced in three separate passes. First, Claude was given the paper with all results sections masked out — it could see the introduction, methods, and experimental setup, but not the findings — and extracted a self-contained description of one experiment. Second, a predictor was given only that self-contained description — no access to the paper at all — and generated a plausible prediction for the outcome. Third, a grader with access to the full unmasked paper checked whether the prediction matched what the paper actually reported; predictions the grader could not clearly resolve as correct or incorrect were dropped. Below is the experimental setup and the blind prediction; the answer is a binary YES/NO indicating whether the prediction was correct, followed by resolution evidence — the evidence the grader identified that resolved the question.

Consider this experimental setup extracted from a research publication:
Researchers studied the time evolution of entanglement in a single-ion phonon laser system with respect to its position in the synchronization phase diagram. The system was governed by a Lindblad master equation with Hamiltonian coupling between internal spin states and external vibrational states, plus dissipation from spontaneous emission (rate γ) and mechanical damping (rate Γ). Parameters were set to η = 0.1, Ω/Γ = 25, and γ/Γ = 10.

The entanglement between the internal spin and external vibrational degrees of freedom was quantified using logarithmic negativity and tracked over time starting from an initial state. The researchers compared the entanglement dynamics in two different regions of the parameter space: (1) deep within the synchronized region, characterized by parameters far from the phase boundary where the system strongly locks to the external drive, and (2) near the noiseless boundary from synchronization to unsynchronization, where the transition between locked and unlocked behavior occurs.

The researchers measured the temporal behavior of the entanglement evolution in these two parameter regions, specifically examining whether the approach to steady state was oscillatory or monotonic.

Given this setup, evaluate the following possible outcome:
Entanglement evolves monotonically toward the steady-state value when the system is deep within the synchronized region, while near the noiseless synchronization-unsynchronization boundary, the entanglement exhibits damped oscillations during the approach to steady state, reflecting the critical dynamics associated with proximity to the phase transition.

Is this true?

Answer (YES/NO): YES